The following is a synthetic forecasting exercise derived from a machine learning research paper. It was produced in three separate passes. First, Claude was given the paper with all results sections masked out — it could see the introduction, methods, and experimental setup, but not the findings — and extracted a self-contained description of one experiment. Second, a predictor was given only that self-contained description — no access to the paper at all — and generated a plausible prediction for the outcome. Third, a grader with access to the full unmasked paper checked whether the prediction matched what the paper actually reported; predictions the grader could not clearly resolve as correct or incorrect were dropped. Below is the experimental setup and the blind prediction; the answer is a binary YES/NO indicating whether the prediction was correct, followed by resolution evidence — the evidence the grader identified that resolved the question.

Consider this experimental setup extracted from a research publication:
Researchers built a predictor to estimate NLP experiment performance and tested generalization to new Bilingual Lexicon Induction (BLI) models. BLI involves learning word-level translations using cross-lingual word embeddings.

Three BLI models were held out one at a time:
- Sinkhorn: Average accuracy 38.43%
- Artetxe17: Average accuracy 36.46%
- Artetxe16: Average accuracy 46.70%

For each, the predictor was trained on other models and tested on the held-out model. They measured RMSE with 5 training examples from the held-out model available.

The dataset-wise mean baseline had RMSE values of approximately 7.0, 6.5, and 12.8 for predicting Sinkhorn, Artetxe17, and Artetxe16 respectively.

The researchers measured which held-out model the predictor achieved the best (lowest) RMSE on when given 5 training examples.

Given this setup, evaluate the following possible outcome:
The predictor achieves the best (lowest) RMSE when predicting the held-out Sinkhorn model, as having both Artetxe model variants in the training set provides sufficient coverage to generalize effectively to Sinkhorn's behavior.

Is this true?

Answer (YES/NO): YES